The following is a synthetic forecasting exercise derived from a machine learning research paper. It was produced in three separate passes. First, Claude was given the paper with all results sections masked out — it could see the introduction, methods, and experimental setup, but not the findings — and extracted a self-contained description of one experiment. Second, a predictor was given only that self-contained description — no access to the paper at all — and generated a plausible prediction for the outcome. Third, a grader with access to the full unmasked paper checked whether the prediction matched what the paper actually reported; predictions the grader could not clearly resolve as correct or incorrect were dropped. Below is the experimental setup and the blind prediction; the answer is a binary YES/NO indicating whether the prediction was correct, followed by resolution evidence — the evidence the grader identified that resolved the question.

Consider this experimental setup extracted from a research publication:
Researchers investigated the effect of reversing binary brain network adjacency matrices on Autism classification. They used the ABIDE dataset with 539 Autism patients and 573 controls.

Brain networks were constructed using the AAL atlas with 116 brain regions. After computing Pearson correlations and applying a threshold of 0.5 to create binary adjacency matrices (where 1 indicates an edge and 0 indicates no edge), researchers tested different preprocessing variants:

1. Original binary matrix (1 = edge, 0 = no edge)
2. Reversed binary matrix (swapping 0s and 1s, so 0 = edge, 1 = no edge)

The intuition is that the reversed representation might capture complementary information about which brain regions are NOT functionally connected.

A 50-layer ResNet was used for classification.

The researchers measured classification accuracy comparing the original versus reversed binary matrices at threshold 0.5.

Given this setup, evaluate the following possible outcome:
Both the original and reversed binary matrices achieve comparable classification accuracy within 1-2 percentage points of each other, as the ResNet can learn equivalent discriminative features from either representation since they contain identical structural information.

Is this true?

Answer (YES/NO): NO